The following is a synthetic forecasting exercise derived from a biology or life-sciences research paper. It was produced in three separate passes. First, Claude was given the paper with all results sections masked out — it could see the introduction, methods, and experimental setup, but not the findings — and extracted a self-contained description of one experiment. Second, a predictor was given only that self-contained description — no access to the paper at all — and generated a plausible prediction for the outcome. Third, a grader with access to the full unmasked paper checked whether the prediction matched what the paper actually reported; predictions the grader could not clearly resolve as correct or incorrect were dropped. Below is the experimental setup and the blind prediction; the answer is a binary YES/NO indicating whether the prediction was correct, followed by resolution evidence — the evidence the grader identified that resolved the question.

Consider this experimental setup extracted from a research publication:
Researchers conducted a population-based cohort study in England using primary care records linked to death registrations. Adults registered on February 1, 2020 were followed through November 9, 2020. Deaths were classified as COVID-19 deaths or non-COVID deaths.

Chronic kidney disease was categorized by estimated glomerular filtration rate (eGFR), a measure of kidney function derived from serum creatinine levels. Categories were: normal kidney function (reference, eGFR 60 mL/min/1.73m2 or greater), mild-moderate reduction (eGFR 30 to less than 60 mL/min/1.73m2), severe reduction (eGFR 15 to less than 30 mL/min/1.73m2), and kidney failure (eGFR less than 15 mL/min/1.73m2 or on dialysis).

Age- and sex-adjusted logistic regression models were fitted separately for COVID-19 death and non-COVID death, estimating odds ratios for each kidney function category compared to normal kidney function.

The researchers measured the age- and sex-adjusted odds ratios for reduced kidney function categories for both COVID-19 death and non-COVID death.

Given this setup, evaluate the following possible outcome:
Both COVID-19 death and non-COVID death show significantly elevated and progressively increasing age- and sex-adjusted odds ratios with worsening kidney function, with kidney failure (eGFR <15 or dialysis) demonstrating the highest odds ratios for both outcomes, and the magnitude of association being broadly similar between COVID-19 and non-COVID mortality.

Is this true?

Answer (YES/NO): NO